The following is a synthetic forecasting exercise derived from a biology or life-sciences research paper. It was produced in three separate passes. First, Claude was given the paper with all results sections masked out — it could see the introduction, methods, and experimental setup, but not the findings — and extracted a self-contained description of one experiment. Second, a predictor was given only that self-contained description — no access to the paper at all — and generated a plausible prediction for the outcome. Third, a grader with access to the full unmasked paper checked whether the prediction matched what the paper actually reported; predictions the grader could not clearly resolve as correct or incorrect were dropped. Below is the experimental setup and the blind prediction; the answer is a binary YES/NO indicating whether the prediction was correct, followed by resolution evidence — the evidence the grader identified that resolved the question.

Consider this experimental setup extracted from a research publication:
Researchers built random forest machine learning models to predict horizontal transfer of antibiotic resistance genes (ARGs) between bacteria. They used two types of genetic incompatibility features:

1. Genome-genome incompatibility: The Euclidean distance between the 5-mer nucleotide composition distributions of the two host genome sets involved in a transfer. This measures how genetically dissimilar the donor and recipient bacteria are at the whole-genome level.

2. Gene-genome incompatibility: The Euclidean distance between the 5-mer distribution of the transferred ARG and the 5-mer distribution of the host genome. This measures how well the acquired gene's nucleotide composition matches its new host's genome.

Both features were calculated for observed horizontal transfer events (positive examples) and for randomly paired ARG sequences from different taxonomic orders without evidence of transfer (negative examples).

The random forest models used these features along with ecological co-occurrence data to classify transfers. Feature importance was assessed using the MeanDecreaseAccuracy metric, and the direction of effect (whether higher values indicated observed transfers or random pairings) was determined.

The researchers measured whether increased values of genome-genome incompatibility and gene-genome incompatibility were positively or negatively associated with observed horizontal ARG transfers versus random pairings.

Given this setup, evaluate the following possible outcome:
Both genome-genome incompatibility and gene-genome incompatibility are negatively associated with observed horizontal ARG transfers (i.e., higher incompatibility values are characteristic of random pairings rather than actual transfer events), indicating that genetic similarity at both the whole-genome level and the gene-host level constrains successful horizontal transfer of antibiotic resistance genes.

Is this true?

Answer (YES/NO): YES